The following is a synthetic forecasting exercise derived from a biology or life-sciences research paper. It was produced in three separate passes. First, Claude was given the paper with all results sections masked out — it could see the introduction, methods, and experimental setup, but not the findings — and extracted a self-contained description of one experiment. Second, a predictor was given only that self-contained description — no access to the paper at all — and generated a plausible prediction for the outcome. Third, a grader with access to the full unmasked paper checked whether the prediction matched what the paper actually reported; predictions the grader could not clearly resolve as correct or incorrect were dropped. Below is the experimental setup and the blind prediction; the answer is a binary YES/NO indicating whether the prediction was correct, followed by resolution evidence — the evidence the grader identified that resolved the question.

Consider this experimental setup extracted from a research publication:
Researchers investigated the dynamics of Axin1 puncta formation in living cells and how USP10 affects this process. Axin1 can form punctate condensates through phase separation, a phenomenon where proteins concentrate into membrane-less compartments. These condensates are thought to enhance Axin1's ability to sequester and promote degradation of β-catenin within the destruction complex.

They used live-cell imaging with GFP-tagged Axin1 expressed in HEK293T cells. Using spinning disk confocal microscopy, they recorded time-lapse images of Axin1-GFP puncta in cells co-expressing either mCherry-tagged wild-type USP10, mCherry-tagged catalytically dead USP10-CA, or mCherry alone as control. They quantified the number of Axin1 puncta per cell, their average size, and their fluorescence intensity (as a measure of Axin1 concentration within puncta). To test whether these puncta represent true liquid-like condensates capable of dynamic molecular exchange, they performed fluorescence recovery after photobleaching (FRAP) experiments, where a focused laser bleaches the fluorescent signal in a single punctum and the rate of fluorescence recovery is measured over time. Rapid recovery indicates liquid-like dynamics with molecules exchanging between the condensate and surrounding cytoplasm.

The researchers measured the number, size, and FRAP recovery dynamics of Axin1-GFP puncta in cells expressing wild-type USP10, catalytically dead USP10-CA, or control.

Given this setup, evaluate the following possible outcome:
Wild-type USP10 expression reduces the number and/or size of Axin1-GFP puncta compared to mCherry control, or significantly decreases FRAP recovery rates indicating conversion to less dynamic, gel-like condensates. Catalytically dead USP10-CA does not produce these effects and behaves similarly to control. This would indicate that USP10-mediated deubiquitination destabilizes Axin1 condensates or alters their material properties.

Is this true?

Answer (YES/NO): NO